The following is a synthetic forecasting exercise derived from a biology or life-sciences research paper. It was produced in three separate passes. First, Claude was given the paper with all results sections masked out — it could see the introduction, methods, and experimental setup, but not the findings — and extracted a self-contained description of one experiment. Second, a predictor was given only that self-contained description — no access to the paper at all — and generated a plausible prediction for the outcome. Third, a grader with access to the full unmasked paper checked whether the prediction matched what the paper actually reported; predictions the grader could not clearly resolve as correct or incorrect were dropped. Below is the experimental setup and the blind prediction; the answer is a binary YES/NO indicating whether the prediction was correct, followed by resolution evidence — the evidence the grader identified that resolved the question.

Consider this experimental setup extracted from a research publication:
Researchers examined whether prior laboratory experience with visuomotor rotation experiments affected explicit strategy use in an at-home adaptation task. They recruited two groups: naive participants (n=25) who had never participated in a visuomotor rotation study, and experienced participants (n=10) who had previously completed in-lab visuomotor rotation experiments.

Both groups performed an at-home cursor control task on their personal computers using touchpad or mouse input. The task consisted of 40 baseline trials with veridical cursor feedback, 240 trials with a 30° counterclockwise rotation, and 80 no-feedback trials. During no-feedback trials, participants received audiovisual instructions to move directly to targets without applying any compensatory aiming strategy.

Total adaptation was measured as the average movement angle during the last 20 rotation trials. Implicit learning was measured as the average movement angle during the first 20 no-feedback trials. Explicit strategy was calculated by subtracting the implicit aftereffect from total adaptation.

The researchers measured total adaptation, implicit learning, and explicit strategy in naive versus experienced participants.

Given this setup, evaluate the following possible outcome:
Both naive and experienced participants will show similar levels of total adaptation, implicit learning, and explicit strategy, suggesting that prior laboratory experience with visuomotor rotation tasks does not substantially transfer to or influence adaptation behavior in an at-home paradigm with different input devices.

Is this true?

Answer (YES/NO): NO